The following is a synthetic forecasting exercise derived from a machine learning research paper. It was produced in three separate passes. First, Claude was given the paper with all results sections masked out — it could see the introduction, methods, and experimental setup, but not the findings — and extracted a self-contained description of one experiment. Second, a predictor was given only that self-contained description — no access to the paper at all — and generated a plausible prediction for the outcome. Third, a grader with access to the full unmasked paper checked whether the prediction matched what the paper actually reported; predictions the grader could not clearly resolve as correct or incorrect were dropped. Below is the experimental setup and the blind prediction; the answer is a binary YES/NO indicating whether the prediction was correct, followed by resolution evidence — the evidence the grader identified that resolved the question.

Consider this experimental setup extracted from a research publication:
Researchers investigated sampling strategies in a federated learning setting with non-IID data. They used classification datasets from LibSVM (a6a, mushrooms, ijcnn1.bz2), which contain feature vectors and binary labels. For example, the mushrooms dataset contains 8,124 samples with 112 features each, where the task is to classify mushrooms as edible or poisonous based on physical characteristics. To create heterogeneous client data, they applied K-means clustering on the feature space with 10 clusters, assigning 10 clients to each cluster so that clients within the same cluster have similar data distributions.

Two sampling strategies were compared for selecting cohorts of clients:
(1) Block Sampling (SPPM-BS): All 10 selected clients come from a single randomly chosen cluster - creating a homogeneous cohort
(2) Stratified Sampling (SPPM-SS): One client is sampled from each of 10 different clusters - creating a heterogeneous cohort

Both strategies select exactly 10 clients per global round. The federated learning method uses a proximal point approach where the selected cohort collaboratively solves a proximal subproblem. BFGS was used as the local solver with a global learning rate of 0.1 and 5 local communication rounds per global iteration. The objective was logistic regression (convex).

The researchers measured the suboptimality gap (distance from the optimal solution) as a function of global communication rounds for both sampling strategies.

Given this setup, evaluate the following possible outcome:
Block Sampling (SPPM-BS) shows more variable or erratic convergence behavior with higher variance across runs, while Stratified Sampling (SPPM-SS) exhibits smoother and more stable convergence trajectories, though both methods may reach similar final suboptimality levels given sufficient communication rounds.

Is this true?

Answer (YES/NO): NO